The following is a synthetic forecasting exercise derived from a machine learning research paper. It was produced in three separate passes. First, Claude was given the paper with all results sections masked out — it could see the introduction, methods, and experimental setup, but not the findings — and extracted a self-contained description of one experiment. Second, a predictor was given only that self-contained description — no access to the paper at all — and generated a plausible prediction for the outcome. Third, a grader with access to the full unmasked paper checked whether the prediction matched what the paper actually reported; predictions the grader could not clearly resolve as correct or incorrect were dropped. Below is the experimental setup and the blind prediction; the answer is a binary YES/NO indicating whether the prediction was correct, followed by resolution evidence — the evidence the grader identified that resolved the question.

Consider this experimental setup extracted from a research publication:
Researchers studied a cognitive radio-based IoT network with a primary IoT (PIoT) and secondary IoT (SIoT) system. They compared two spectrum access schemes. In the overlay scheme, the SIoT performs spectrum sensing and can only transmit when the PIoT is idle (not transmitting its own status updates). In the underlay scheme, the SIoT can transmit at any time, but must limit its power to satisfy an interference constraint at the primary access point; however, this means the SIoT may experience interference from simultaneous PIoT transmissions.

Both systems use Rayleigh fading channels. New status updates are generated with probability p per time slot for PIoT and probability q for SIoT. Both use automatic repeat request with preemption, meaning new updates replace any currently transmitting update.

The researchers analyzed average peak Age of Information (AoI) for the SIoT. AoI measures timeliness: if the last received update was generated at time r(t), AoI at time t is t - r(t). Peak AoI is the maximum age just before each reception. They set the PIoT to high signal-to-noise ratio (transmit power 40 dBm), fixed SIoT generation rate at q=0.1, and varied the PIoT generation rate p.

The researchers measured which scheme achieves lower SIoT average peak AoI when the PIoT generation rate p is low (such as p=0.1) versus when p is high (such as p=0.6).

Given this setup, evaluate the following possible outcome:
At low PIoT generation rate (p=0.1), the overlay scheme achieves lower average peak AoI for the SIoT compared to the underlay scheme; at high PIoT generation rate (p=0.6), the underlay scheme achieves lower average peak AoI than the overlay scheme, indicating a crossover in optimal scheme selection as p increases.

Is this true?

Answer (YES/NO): YES